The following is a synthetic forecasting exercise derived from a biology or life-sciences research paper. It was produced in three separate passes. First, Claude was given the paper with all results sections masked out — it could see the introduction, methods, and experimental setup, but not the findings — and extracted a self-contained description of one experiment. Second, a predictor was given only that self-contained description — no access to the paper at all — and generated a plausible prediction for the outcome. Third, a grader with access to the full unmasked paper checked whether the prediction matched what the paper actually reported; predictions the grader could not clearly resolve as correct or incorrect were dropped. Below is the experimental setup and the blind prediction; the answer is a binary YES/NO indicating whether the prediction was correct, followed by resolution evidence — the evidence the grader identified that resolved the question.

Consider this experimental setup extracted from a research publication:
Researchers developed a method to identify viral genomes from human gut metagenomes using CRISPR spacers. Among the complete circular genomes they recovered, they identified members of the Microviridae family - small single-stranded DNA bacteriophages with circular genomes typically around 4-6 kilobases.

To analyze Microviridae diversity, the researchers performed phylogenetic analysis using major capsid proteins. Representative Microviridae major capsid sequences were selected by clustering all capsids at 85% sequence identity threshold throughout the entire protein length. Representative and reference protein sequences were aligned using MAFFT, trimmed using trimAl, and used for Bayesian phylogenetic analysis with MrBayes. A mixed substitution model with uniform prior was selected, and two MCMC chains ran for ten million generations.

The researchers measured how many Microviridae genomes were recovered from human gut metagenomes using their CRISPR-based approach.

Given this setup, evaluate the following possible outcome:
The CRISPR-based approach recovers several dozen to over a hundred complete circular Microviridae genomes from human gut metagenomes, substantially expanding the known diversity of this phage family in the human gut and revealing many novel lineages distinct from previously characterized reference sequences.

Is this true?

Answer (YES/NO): NO